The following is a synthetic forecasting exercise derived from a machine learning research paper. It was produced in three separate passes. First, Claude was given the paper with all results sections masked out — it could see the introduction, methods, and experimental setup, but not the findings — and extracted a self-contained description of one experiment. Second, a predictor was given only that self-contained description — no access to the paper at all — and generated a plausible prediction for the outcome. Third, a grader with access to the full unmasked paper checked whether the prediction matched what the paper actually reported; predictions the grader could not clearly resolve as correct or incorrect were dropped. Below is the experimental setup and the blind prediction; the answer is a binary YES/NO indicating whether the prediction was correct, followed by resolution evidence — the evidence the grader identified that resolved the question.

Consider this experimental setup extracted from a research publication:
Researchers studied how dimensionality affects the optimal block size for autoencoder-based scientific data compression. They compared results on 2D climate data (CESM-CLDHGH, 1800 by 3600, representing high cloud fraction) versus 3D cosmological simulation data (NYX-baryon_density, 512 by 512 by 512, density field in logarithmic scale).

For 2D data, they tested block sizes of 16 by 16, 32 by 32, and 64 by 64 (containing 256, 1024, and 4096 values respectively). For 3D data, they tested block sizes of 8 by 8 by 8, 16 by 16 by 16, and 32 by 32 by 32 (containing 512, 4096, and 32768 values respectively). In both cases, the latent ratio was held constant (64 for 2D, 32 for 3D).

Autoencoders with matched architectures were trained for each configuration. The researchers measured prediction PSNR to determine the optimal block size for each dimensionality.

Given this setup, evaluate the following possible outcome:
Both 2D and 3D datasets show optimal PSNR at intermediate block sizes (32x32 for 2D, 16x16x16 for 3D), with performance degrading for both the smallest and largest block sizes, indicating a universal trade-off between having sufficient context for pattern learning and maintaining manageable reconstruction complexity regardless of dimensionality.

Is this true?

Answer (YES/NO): NO